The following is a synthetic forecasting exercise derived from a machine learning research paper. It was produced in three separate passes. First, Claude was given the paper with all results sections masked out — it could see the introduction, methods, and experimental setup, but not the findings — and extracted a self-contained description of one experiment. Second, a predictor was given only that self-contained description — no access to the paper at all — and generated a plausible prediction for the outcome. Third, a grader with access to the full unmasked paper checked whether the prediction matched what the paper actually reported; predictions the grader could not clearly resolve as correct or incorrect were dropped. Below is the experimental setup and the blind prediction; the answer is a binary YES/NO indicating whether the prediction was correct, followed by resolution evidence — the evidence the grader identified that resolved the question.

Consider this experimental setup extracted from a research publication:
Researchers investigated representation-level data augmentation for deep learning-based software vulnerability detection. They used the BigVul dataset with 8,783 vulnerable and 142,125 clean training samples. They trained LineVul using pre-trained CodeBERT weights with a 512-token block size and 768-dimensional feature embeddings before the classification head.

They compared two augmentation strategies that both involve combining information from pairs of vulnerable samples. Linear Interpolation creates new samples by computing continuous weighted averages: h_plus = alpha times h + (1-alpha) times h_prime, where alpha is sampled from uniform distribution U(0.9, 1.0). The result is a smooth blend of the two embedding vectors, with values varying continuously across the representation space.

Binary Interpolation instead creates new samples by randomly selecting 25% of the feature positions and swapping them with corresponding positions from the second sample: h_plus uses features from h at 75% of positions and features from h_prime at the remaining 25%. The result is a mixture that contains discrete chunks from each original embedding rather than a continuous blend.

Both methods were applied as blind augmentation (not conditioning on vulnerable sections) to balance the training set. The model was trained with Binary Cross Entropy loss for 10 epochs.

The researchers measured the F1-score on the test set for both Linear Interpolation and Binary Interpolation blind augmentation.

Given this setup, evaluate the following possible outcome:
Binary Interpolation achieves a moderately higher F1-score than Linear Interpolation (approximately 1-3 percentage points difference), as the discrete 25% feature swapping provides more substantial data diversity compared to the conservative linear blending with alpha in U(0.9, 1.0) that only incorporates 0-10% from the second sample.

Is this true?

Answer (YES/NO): NO